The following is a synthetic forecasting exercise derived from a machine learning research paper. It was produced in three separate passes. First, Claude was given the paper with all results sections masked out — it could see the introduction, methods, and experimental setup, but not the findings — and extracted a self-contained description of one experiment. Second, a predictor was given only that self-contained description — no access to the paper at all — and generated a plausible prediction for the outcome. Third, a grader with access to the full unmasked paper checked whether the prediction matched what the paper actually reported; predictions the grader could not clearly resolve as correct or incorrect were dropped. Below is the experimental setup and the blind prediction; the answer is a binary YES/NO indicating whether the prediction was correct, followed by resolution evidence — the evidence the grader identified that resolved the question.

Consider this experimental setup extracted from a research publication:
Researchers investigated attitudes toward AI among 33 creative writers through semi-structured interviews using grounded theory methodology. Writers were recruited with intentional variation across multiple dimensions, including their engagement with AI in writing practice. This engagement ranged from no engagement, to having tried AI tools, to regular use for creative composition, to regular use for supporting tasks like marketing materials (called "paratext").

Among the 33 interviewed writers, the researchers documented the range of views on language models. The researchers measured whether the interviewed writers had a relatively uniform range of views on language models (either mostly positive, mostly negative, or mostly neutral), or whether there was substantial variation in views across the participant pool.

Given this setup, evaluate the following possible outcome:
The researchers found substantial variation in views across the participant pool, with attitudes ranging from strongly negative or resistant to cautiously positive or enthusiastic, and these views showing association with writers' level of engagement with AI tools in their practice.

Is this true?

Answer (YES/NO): NO